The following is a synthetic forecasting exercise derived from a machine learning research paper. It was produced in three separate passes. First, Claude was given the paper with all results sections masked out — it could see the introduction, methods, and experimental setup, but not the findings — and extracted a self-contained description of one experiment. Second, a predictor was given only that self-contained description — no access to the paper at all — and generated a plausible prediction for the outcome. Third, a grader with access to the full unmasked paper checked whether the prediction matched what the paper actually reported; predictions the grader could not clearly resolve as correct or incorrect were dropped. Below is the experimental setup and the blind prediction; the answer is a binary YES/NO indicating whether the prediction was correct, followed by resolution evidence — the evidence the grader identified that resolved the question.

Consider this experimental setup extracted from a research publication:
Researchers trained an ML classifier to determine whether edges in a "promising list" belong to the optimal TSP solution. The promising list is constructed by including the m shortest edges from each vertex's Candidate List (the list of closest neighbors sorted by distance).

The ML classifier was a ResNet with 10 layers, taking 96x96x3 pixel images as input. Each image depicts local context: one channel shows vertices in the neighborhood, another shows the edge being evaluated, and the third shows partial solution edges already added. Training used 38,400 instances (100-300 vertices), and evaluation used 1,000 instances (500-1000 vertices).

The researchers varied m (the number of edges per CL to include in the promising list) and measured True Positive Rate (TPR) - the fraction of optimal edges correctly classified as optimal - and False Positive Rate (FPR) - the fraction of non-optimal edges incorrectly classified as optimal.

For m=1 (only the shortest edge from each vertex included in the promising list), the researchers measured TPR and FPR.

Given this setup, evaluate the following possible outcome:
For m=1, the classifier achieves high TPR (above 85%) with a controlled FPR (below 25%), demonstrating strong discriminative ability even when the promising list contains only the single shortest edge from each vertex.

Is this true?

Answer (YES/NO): NO